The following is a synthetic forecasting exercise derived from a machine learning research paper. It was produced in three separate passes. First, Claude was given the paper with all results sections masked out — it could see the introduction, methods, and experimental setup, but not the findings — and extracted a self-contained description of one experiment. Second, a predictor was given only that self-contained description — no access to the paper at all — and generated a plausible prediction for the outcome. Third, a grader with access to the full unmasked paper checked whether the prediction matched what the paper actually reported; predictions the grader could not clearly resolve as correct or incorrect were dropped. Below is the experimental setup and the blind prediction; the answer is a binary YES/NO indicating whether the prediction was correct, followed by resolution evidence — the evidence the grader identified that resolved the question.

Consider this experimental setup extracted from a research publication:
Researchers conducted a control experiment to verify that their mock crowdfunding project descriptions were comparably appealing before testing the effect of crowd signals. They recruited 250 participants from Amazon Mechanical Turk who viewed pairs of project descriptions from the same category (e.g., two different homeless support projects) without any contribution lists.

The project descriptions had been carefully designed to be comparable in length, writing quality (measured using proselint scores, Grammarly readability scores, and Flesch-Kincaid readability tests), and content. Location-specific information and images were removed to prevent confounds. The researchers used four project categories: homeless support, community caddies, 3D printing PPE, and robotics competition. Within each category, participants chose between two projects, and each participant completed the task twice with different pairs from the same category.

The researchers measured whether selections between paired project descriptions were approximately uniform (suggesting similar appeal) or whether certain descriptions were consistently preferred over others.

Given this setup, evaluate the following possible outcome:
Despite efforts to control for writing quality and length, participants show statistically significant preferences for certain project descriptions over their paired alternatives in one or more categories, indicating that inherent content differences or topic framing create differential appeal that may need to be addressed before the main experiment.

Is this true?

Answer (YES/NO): NO